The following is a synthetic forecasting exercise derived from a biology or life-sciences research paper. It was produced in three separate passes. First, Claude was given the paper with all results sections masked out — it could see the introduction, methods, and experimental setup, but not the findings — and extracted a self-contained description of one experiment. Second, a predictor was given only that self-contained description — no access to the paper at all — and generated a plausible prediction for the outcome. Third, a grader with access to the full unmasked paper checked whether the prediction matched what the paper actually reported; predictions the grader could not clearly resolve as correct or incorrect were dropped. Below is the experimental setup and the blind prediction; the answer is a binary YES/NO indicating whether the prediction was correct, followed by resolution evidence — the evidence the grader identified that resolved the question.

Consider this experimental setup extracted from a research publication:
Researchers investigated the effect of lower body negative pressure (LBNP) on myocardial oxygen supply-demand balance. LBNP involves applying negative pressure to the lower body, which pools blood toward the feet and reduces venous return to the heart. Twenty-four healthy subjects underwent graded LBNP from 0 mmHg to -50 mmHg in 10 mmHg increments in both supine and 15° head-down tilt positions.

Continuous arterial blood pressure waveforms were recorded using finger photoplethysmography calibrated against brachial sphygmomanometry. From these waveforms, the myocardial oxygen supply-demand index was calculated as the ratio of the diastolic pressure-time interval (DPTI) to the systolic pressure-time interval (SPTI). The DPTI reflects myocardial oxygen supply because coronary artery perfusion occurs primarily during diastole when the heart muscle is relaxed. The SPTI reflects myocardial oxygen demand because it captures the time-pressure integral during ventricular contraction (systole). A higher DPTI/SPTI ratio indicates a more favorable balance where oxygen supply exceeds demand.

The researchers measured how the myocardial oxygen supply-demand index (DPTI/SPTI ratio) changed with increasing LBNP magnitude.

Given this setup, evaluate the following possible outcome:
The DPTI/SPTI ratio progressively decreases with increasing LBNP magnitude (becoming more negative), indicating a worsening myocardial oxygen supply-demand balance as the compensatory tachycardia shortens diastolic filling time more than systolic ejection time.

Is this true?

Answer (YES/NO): NO